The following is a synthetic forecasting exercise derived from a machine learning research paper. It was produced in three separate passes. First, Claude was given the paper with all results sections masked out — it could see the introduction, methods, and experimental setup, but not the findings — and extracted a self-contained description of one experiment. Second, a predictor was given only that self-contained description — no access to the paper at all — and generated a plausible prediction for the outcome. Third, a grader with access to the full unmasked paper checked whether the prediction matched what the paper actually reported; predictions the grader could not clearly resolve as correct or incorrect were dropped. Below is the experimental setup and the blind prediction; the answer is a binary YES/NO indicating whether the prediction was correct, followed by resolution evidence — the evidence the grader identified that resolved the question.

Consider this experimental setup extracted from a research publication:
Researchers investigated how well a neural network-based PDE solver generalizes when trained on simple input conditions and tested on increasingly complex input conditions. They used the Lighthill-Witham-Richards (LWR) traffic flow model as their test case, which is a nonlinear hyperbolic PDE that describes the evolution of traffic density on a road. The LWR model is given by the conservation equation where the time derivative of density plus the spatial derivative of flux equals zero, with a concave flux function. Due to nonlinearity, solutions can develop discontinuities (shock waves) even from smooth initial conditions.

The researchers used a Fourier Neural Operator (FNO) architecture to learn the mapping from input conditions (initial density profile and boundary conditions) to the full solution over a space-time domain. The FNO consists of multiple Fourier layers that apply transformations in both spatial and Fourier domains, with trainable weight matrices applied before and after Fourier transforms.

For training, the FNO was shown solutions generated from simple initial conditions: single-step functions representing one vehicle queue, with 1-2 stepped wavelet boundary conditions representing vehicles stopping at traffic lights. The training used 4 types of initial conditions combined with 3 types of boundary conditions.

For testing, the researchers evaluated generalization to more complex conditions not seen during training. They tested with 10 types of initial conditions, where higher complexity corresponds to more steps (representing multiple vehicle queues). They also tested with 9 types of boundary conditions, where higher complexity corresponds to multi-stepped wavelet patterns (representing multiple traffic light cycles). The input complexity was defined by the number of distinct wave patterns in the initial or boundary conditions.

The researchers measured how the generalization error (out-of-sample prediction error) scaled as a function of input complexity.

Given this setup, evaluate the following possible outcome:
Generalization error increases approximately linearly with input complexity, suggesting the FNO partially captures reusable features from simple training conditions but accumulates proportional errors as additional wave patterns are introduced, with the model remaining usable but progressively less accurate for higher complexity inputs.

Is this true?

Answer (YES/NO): YES